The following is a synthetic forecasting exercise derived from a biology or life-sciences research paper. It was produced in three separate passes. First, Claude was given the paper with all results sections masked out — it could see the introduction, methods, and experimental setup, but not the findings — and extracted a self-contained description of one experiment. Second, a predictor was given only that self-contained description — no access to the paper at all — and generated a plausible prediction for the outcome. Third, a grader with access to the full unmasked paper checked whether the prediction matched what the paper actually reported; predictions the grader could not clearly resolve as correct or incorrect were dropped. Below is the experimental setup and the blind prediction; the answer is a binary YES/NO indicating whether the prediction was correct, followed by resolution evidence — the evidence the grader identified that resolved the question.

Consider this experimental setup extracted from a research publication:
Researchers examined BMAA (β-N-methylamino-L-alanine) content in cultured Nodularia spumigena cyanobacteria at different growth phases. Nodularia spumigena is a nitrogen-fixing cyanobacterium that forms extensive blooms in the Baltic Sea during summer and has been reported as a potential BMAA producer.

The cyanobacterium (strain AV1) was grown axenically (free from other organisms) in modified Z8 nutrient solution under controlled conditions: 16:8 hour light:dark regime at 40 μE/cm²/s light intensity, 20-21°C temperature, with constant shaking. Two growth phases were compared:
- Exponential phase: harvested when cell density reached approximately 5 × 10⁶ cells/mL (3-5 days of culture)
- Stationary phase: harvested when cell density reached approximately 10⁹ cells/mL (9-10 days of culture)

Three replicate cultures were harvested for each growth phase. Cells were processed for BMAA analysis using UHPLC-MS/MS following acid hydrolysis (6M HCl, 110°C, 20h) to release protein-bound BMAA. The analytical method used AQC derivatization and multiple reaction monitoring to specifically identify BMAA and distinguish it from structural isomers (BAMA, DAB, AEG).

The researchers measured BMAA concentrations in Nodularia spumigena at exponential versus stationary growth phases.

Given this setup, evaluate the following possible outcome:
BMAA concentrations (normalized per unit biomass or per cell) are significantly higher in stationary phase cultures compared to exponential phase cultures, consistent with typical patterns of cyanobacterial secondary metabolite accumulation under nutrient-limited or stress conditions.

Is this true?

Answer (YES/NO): NO